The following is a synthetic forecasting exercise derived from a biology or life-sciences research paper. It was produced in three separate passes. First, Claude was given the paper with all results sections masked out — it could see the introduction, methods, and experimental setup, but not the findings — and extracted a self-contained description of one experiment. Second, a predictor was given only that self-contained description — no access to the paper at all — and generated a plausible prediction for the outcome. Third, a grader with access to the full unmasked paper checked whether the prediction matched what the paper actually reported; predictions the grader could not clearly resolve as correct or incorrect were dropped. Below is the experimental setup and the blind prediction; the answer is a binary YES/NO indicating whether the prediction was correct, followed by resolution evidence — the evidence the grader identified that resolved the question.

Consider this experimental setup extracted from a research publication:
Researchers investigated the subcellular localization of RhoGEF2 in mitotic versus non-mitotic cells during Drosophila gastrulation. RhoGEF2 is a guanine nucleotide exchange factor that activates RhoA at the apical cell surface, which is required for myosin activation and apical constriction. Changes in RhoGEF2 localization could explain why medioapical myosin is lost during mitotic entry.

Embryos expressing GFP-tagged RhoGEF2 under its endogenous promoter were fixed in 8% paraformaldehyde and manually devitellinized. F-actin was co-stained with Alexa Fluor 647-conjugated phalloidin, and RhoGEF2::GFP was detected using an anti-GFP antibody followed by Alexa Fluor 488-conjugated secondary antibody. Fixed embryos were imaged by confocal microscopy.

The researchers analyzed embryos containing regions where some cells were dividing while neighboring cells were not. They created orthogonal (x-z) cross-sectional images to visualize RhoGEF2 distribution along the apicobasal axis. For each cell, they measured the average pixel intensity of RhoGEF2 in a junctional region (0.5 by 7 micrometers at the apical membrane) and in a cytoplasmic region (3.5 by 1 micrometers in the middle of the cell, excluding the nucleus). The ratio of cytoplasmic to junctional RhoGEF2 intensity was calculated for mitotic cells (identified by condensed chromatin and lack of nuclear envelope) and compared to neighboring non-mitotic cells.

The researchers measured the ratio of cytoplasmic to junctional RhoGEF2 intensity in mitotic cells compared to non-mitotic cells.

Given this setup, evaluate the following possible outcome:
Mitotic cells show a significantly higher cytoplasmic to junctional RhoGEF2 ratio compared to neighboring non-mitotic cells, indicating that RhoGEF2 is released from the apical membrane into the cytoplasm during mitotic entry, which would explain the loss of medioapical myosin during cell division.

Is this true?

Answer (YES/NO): YES